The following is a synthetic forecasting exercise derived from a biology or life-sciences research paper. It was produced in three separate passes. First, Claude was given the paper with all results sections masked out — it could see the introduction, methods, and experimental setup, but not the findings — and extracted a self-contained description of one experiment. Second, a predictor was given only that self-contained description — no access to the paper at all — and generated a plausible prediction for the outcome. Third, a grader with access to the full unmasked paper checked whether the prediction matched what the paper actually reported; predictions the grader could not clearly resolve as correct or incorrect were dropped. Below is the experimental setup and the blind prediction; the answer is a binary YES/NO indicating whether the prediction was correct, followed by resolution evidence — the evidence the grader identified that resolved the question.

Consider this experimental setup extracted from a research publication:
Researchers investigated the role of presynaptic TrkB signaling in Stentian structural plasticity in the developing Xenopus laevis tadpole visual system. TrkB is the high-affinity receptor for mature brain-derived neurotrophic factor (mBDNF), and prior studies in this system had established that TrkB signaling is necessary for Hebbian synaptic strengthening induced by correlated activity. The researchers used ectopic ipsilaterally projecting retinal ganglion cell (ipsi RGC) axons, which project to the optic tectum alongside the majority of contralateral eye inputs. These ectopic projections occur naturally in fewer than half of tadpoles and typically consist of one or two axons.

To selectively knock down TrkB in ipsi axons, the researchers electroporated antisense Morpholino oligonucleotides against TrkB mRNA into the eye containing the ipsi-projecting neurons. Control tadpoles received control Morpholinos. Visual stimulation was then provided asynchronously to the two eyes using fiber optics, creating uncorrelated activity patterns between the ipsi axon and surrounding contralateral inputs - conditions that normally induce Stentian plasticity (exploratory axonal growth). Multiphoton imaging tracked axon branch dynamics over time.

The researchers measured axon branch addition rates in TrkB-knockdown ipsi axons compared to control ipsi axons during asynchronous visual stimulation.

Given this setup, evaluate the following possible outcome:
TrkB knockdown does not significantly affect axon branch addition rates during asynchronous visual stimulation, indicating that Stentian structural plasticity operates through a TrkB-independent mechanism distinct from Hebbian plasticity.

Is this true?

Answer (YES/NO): NO